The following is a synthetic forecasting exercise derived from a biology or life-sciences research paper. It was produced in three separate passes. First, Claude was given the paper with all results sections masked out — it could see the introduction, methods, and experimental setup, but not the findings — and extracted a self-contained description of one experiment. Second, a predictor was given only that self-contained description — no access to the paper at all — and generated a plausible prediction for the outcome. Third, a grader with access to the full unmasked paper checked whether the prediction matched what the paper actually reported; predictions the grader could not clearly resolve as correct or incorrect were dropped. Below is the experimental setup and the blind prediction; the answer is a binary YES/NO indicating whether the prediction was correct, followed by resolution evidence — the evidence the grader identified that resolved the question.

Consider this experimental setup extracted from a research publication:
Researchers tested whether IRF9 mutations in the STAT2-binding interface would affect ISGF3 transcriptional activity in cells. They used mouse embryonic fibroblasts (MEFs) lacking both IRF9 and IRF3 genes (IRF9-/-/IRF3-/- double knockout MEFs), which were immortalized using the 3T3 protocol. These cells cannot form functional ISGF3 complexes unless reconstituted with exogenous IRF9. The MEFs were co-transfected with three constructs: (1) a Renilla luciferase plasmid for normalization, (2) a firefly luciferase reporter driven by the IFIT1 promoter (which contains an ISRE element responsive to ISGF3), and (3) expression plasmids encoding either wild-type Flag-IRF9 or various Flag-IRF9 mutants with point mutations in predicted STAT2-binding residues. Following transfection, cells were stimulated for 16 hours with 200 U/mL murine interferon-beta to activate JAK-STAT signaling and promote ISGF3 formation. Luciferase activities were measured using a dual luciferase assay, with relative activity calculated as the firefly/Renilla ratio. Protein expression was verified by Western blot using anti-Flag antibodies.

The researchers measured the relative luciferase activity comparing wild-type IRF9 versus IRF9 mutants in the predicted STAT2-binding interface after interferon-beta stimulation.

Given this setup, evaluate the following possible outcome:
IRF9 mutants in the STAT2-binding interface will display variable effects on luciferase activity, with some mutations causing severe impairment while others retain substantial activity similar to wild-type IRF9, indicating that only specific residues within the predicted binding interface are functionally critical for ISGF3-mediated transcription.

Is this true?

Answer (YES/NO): NO